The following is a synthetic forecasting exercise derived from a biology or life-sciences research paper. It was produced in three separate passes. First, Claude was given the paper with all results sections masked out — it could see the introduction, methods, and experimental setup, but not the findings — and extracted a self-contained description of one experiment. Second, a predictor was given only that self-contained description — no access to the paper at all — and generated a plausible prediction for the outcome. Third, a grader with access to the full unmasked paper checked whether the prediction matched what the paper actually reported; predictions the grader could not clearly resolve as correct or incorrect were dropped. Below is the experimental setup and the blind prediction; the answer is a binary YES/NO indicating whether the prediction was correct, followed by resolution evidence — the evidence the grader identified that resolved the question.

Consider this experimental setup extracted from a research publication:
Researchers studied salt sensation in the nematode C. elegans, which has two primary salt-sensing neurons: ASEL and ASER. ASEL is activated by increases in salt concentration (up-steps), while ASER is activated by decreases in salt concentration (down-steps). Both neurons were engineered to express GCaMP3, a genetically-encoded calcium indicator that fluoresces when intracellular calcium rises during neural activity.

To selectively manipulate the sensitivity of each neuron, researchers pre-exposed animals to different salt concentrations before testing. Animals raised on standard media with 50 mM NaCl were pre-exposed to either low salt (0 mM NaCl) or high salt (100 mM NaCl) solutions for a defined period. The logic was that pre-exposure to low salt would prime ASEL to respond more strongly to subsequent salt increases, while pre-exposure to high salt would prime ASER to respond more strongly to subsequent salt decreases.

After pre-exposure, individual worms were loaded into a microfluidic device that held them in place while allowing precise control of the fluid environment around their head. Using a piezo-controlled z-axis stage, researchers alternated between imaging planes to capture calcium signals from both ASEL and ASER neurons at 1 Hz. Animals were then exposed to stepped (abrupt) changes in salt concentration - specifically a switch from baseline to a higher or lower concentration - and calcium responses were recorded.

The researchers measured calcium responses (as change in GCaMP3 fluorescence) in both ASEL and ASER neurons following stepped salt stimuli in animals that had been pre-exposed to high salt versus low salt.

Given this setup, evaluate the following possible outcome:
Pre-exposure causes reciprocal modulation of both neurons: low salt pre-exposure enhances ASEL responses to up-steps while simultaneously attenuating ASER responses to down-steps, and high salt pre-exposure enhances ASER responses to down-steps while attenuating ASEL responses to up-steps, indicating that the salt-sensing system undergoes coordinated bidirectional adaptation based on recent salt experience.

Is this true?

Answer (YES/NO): YES